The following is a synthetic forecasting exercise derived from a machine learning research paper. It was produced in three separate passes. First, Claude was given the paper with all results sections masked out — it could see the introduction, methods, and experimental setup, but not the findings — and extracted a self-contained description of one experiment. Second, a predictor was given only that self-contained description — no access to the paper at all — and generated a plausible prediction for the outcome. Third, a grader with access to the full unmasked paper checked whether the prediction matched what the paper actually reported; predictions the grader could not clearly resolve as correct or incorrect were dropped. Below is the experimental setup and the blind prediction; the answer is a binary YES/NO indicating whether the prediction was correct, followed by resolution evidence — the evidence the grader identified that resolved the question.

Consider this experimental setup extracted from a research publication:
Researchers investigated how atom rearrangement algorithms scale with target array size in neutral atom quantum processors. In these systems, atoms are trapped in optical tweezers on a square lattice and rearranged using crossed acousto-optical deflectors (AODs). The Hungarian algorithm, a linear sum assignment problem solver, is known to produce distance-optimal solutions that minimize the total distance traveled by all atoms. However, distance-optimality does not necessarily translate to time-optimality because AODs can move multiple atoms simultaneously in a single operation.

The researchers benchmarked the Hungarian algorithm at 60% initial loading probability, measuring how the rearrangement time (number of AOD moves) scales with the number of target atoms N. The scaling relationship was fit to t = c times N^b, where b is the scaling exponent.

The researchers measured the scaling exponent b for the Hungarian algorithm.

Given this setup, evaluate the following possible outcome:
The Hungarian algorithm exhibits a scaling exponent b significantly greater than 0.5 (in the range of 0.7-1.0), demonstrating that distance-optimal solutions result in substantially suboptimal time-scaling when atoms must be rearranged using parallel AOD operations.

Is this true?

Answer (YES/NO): NO